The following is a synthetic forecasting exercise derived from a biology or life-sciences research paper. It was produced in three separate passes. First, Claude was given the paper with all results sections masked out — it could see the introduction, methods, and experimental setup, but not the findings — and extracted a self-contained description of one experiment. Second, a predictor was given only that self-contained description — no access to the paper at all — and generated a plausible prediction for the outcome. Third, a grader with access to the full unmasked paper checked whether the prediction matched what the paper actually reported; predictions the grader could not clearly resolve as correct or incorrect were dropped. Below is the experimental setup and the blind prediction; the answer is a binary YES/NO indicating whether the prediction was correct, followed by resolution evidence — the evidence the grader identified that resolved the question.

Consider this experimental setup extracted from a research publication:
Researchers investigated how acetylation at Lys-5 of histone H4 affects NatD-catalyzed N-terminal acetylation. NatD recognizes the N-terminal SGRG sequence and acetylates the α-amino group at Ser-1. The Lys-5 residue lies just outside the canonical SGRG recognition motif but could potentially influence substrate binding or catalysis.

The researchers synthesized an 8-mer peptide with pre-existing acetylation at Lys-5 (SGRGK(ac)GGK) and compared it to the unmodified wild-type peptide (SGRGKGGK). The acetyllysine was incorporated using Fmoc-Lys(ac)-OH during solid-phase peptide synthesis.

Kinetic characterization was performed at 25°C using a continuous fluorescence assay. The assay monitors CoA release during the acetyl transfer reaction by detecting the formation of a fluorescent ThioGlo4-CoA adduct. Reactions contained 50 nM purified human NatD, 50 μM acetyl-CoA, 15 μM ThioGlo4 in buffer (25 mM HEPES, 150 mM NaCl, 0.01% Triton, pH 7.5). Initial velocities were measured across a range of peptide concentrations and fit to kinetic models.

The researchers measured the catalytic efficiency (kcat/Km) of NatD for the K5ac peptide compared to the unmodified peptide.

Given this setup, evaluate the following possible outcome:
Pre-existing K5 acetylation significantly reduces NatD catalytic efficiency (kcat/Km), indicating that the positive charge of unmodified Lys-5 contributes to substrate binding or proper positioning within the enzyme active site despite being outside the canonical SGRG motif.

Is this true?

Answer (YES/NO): NO